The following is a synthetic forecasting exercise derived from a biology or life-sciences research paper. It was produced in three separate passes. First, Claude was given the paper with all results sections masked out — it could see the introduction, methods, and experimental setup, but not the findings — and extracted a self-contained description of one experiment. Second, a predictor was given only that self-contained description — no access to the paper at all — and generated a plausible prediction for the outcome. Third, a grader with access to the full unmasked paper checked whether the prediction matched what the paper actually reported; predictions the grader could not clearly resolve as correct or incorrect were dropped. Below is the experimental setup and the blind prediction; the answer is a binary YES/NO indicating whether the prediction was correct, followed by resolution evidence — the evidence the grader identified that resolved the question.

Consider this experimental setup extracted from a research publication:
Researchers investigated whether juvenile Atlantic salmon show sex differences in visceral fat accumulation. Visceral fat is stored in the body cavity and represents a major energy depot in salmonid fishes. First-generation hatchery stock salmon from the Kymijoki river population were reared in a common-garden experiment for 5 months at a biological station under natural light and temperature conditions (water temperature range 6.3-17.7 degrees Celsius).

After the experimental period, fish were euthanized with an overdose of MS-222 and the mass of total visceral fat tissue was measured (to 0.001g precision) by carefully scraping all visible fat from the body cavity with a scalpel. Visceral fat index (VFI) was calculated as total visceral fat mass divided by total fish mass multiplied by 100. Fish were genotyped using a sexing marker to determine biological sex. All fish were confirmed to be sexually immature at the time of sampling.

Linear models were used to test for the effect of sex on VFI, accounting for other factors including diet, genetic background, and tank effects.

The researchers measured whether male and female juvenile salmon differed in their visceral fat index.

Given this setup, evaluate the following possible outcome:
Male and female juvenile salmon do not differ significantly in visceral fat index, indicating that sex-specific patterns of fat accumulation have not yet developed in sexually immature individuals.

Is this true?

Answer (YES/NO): YES